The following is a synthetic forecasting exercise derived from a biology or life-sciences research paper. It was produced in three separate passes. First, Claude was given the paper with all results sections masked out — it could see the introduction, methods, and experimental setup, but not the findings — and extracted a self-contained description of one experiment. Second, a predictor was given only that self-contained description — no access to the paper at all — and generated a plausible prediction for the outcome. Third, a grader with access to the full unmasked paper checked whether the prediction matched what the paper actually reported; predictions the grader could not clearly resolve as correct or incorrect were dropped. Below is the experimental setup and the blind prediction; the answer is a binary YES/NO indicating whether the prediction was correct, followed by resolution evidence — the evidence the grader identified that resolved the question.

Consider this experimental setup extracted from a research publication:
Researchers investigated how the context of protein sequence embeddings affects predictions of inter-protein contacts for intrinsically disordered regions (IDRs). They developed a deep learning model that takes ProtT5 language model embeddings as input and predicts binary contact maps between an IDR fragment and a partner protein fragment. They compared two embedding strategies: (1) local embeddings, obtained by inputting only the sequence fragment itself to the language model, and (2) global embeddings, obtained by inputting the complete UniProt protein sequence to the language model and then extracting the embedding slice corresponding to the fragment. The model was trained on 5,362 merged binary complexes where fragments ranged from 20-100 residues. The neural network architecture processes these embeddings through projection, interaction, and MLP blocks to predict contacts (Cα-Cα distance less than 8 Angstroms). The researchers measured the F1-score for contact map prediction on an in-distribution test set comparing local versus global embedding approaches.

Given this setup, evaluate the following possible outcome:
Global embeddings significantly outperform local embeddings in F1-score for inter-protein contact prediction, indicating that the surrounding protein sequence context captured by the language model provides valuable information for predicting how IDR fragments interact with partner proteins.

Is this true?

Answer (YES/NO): YES